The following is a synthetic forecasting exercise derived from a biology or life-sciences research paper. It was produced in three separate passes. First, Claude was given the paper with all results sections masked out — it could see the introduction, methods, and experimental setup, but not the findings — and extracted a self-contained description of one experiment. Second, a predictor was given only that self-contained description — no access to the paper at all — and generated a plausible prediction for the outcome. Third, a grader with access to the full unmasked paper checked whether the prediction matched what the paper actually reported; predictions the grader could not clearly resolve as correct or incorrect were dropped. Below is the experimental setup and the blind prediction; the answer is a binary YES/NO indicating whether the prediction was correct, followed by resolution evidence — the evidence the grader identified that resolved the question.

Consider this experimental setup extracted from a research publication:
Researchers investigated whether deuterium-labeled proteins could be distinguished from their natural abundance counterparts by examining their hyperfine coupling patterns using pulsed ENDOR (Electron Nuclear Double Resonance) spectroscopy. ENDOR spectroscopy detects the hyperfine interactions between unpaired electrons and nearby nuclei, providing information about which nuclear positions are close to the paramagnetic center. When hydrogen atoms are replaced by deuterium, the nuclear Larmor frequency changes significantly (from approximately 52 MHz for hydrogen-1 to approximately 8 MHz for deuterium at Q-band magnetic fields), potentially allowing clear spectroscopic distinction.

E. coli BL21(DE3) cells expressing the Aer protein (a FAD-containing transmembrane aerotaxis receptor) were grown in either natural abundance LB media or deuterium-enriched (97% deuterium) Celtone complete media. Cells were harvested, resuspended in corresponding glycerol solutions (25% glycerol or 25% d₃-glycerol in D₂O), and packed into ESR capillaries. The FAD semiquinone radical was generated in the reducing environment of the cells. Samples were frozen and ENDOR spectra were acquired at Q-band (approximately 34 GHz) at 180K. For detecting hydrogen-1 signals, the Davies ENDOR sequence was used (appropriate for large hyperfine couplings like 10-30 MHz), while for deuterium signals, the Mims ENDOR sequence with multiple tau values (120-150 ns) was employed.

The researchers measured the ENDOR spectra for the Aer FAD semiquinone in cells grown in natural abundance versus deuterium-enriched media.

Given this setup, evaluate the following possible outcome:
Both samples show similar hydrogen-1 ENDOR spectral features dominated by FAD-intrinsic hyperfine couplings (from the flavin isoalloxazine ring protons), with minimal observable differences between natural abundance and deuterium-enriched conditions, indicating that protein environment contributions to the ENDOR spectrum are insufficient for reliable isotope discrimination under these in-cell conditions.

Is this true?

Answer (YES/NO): NO